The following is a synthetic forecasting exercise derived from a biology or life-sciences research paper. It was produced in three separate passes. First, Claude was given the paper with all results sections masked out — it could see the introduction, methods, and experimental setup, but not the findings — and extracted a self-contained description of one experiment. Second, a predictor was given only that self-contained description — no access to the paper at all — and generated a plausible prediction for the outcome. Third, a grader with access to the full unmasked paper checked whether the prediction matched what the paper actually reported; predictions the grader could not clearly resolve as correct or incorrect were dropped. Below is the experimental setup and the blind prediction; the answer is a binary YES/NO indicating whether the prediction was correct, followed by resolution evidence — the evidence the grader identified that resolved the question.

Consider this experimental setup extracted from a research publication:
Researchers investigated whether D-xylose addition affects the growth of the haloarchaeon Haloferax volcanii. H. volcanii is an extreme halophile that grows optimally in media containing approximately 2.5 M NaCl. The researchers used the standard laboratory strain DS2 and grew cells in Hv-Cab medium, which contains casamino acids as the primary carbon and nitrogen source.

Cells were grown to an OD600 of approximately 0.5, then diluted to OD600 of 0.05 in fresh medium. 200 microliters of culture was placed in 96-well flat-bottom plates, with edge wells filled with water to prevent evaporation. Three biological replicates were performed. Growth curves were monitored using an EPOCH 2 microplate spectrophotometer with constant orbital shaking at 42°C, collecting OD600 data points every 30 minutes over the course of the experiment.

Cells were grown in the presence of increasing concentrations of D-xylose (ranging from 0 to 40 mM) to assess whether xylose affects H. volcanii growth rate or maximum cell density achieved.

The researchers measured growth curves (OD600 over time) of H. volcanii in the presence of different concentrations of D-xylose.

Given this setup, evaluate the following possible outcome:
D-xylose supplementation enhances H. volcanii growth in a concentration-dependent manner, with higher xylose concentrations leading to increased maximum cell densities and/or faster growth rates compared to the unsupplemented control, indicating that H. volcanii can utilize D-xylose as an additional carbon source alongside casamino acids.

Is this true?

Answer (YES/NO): NO